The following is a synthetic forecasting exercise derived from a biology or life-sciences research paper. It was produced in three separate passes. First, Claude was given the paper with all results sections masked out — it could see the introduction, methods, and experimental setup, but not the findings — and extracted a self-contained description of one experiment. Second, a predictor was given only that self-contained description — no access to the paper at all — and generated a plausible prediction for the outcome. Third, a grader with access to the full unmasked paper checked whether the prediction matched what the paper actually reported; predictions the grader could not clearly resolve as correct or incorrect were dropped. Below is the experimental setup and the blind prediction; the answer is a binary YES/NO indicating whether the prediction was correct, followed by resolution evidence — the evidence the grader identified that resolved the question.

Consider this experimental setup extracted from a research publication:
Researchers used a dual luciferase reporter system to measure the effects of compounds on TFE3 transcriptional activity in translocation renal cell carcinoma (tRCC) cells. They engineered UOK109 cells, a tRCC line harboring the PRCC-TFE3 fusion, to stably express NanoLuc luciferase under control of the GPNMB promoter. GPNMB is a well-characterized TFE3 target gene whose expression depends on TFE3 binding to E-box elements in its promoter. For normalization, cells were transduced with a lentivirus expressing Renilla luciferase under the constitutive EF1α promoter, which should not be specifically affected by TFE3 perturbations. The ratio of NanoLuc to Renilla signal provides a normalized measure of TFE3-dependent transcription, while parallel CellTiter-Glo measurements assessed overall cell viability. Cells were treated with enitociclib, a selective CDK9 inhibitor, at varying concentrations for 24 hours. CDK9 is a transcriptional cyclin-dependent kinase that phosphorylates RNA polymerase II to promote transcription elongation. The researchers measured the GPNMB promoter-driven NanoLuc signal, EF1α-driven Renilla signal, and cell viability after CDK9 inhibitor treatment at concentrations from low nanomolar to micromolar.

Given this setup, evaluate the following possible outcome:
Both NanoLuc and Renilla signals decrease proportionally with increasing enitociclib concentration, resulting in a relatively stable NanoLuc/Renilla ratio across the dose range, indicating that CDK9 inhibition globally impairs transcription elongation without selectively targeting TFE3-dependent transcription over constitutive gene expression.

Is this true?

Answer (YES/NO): NO